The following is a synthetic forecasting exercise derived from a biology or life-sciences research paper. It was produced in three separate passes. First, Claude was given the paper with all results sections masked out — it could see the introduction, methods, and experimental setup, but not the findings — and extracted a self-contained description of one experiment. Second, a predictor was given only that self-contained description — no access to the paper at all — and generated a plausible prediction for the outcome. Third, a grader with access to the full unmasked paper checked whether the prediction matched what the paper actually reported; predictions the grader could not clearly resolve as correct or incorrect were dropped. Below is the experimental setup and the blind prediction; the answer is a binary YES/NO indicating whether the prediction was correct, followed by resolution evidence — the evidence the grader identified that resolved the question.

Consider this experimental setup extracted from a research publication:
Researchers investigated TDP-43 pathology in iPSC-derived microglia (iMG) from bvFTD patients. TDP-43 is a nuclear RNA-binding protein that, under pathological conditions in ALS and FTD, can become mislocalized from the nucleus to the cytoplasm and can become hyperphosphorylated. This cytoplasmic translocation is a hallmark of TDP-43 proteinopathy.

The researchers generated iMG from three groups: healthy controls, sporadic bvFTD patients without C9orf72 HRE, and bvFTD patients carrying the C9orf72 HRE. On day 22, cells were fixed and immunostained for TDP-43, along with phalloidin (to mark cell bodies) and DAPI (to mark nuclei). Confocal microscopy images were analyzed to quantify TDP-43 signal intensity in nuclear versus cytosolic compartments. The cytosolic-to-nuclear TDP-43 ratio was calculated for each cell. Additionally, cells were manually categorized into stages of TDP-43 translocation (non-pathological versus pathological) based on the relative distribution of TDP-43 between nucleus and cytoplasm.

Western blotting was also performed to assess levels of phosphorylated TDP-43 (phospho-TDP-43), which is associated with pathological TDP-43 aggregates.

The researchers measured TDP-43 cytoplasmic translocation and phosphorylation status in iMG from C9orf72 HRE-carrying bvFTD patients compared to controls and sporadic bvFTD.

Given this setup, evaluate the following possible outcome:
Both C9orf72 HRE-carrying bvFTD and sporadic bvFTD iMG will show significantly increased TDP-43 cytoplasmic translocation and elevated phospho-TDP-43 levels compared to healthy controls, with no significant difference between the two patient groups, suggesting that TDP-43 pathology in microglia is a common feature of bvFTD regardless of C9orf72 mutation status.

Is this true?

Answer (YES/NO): NO